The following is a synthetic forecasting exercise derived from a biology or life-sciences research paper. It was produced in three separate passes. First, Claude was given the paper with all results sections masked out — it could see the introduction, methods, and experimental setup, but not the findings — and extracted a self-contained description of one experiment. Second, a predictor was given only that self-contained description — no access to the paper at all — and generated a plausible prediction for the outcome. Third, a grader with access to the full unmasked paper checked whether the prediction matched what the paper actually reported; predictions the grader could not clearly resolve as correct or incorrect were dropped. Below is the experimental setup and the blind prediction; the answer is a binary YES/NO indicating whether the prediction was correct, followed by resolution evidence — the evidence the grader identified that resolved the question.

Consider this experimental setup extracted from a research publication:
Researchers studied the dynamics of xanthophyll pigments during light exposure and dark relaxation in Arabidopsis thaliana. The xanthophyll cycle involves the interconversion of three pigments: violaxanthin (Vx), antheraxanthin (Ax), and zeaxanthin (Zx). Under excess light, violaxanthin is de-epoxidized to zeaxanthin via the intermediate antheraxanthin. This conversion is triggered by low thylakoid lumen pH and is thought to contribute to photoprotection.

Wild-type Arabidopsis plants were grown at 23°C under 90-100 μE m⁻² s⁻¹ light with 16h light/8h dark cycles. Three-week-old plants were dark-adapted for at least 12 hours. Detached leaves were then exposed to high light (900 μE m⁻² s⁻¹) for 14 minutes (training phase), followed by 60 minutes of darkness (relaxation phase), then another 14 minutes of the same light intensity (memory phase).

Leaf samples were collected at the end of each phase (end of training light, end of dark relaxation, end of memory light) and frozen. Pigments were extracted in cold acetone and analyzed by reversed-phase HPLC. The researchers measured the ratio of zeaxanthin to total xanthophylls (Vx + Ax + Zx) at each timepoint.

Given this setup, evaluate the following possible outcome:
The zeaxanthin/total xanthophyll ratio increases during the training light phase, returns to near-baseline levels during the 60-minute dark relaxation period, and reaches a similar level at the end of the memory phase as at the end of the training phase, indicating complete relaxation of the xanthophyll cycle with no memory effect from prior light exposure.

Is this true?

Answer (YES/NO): NO